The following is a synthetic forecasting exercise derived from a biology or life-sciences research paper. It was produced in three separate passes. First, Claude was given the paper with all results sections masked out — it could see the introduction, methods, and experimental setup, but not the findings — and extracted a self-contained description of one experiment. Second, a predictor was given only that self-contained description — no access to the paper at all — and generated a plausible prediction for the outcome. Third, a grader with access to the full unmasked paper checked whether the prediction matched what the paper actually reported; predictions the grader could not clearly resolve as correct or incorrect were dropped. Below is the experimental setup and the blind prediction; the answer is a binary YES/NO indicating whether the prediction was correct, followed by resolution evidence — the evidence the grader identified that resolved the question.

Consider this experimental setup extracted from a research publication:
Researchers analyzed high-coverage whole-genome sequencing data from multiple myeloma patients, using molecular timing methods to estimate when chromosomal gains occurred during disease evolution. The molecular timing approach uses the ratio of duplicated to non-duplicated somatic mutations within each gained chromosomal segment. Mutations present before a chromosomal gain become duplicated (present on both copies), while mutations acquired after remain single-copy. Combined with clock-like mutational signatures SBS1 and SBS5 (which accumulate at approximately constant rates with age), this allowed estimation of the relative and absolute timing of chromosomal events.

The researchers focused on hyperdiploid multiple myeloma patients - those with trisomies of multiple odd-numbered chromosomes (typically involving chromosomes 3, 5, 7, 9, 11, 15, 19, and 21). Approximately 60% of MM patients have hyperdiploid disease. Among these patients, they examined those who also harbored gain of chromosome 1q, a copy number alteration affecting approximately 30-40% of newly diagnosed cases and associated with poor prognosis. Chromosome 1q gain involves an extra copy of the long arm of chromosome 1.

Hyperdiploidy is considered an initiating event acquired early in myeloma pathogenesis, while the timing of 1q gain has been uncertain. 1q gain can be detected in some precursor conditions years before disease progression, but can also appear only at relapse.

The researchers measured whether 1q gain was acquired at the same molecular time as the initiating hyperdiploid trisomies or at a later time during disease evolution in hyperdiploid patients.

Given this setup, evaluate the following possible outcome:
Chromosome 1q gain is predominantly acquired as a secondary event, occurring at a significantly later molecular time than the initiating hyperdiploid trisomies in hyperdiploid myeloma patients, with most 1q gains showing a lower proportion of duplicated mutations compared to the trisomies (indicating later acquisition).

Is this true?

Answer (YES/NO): NO